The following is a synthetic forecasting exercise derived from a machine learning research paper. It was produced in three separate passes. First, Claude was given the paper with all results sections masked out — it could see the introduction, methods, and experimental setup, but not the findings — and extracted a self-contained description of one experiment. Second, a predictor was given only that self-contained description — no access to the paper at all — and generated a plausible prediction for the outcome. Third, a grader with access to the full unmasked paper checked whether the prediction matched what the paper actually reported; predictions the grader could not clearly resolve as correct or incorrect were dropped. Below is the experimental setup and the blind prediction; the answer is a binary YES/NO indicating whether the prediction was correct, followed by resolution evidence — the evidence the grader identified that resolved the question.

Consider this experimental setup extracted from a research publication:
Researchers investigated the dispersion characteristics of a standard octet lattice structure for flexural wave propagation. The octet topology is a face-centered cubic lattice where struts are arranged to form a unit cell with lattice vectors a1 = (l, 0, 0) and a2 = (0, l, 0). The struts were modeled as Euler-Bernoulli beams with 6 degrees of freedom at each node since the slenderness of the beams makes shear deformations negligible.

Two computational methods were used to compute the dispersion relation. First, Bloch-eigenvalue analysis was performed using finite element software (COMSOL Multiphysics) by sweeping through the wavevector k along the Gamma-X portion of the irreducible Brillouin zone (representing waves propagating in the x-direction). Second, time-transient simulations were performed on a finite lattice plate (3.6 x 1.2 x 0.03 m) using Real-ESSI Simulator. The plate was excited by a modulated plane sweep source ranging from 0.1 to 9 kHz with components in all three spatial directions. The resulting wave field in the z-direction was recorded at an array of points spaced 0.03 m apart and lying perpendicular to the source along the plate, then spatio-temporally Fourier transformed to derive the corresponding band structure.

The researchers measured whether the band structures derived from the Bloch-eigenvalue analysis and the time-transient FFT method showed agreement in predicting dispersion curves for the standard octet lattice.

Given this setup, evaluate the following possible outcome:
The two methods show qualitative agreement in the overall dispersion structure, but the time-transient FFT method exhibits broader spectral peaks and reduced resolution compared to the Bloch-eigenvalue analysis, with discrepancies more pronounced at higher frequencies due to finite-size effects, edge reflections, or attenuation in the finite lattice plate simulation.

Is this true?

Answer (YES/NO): NO